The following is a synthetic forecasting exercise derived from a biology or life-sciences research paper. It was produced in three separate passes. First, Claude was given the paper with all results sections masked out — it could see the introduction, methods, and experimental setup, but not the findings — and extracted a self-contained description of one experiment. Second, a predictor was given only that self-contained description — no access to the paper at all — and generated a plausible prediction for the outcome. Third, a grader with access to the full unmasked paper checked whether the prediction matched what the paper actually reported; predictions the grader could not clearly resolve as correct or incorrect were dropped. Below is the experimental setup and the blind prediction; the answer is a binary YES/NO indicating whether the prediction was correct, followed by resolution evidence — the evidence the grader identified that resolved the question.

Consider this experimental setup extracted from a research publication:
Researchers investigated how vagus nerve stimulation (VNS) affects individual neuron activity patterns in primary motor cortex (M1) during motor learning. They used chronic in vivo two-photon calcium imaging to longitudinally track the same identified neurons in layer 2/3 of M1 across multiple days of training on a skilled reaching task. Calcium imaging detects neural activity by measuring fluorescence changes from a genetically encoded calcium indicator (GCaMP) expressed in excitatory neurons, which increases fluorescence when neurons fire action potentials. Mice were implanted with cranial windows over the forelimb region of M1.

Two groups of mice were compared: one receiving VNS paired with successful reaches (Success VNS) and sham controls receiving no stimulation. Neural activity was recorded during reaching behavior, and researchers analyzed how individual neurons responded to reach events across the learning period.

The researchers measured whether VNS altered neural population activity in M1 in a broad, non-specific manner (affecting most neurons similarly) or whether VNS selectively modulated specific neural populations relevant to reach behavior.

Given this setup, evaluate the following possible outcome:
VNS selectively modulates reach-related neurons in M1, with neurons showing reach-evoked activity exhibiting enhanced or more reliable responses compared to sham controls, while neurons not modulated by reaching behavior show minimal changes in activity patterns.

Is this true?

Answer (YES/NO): NO